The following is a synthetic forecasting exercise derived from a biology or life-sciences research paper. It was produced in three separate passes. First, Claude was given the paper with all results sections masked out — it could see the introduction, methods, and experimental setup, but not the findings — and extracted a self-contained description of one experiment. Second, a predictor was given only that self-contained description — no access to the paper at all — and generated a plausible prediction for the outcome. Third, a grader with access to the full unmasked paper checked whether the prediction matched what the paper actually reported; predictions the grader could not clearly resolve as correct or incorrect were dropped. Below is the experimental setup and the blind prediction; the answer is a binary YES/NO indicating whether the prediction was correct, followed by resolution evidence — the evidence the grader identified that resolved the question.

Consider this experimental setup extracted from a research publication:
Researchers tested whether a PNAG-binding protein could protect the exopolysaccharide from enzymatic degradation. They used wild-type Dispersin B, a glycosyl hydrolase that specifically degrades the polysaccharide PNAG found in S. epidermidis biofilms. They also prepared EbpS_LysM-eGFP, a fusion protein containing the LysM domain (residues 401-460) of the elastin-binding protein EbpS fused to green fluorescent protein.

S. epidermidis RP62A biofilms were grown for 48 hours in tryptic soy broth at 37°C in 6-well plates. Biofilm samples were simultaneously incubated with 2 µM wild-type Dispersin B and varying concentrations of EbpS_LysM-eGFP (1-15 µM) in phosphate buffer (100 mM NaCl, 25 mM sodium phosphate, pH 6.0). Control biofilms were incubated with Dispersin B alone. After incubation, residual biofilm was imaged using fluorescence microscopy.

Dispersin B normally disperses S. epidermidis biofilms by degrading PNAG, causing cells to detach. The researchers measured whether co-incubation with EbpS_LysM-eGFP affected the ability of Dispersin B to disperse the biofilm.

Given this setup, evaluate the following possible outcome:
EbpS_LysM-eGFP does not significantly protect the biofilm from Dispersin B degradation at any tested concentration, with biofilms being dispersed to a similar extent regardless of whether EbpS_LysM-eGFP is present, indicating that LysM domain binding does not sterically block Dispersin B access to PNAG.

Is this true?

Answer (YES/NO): NO